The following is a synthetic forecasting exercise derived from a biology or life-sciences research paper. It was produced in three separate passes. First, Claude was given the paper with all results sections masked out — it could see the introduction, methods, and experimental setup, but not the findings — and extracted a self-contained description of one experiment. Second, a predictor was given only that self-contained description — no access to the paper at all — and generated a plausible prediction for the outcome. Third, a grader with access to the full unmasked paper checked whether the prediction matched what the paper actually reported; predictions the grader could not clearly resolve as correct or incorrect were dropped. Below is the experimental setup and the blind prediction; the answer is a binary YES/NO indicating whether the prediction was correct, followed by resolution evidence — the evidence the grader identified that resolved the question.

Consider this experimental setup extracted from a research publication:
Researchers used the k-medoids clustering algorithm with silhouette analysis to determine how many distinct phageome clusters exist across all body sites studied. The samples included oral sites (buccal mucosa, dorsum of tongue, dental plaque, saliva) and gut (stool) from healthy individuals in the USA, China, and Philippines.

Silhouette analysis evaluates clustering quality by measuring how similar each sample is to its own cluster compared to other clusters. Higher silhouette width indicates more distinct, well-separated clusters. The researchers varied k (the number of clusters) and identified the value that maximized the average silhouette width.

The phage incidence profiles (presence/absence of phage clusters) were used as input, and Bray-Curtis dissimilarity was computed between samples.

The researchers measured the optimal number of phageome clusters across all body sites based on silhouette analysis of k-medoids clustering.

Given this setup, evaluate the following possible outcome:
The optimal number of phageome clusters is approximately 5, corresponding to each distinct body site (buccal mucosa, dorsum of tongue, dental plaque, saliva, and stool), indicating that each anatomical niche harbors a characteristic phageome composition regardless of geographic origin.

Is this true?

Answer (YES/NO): NO